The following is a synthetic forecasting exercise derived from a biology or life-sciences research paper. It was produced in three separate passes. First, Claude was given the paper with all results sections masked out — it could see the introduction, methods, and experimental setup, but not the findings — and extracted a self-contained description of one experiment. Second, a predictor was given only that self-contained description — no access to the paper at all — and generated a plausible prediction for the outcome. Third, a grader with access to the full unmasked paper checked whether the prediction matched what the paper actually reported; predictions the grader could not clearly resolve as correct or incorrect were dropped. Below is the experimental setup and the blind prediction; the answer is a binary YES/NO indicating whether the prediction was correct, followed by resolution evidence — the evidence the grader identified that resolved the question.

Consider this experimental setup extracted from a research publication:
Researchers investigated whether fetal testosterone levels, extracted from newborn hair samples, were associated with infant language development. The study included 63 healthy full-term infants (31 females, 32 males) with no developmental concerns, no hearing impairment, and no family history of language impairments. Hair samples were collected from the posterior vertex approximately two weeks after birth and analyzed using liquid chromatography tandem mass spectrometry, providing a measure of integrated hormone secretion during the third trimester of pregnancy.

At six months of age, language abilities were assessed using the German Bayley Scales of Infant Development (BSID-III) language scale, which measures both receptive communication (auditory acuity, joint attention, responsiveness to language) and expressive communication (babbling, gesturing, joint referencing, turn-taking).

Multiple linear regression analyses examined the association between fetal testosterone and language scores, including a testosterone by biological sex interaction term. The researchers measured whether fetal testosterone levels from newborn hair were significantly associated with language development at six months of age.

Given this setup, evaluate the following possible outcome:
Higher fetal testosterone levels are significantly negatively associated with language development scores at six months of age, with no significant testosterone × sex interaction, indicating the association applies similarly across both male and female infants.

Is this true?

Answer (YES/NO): NO